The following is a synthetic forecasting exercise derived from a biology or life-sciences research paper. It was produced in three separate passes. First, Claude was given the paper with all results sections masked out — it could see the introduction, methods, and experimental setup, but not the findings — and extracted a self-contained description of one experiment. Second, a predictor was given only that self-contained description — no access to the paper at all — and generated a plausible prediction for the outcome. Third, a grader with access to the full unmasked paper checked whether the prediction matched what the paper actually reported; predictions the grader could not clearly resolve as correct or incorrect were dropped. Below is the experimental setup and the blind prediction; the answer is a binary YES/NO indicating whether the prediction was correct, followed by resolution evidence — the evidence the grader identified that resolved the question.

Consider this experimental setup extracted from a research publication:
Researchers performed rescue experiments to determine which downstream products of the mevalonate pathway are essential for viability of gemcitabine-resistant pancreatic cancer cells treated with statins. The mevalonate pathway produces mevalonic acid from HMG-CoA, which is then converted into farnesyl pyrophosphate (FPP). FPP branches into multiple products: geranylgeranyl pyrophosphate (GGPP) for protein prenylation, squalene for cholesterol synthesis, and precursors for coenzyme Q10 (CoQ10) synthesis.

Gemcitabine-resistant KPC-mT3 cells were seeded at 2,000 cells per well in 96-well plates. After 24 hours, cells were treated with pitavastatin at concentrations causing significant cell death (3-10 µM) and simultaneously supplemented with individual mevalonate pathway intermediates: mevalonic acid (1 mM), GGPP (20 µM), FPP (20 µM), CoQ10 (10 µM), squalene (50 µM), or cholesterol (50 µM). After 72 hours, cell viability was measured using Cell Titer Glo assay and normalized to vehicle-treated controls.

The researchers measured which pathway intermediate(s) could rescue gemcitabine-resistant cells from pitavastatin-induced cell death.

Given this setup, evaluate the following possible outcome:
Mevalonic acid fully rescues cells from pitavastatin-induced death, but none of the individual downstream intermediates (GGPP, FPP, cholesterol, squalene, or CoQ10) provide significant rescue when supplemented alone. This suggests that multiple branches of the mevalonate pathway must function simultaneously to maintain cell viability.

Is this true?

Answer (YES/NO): NO